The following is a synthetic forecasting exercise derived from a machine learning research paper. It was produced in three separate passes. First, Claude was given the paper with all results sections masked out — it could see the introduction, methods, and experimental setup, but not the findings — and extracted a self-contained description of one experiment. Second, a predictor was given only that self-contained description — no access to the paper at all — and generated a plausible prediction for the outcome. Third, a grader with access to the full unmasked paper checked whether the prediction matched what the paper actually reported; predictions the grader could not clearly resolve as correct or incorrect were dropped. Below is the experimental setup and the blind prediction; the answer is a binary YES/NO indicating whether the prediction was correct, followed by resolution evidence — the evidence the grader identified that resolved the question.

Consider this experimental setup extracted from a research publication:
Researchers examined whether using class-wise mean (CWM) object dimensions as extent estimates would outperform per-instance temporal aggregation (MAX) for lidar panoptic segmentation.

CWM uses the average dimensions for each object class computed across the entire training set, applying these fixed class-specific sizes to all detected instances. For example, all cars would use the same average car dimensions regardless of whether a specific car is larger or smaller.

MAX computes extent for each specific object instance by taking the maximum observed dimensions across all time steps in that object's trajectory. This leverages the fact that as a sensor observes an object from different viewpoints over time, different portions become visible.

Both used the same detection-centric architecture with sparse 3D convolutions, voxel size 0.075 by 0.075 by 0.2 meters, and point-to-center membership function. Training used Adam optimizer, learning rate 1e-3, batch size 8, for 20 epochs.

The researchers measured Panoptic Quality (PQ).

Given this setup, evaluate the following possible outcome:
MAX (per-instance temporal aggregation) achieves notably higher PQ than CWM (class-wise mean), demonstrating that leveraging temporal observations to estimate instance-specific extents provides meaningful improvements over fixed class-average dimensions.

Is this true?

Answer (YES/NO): YES